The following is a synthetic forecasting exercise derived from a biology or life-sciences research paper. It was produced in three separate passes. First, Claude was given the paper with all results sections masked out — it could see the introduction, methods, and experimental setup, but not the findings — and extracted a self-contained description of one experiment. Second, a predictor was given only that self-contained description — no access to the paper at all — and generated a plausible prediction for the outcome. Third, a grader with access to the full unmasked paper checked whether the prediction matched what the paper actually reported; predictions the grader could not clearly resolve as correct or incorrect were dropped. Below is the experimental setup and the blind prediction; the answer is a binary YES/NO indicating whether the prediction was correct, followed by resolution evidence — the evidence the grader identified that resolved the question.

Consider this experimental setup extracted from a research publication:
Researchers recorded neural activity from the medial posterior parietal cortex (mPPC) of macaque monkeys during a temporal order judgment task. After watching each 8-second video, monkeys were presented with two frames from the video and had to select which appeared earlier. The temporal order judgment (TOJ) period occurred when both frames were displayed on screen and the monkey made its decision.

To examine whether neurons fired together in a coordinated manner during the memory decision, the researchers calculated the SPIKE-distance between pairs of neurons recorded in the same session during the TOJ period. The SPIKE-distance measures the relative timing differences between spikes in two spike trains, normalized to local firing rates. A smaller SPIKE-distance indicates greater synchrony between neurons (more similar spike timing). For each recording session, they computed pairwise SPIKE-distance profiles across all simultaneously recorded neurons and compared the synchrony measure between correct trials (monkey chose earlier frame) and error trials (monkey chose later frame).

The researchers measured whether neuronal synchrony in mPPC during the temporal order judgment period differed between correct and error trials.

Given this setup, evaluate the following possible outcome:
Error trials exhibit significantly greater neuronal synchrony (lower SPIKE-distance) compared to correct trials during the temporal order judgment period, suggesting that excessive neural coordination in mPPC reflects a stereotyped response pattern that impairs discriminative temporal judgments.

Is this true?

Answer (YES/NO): NO